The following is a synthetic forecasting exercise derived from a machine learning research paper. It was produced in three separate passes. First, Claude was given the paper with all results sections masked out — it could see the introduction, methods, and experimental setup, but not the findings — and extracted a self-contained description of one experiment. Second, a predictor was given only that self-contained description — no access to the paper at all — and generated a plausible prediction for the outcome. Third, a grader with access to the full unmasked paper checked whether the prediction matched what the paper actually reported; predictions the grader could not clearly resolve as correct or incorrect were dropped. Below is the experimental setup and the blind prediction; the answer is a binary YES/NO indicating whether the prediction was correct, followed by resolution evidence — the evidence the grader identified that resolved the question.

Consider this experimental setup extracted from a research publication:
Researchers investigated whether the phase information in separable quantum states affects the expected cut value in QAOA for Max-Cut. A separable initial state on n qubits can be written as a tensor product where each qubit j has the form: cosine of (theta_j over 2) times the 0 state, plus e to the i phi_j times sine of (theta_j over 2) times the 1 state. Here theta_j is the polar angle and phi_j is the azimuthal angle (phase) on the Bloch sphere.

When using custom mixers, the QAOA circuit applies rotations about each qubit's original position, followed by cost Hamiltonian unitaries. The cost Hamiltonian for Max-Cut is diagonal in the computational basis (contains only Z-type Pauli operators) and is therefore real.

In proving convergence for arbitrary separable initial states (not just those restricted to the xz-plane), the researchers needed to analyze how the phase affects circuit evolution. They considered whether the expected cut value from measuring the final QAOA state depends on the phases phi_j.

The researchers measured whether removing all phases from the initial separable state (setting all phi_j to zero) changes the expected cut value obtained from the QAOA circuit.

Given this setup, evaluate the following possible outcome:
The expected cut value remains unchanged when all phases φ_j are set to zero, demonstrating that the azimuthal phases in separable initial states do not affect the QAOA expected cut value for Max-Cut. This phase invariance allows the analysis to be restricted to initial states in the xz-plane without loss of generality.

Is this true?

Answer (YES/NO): YES